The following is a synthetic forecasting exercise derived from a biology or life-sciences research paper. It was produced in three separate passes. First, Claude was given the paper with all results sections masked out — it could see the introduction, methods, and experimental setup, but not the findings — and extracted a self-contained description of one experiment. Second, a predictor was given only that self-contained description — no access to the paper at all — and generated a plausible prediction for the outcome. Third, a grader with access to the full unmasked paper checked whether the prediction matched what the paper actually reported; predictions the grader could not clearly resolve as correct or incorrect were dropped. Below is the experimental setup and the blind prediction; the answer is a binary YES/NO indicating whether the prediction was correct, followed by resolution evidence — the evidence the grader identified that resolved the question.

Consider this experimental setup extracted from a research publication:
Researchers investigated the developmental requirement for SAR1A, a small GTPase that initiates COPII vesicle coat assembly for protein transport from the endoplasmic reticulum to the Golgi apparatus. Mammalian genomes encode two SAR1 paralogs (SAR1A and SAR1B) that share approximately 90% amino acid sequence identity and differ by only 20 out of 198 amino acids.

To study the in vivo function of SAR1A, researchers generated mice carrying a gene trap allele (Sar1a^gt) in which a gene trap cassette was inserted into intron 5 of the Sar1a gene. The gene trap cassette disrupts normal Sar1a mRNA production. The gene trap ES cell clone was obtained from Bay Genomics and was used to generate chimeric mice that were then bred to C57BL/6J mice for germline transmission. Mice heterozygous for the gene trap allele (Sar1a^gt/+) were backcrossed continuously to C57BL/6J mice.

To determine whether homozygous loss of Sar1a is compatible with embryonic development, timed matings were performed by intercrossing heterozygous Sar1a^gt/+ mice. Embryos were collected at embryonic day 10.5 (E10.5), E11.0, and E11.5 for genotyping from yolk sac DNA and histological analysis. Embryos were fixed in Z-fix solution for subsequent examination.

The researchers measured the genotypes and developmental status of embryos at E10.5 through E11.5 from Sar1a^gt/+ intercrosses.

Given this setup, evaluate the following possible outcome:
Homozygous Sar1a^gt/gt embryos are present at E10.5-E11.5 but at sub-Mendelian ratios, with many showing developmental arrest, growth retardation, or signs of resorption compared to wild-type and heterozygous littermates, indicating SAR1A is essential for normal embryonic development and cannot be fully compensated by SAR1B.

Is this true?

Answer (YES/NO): NO